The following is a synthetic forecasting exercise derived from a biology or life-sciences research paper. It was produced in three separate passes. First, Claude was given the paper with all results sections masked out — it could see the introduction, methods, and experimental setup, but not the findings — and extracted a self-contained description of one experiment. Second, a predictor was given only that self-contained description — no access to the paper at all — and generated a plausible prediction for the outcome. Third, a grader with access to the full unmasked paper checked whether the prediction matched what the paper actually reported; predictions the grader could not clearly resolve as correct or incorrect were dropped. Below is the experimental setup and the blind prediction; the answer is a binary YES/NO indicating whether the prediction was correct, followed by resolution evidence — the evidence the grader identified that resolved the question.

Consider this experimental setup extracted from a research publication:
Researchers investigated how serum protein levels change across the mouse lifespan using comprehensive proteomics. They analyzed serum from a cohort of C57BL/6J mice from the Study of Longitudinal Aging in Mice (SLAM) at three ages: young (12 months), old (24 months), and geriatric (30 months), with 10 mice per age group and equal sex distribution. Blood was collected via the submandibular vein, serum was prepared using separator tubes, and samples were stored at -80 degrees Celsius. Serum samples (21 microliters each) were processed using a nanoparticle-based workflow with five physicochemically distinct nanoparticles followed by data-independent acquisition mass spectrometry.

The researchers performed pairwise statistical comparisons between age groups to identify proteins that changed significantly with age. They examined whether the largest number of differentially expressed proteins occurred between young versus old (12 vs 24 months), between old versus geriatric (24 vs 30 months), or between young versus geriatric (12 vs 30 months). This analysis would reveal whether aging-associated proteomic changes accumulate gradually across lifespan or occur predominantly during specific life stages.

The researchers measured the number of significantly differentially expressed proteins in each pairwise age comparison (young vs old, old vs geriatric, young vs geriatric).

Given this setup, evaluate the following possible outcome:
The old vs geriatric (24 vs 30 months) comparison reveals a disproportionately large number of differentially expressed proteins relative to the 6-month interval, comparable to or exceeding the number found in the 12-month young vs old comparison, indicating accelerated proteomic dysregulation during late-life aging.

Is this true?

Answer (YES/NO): YES